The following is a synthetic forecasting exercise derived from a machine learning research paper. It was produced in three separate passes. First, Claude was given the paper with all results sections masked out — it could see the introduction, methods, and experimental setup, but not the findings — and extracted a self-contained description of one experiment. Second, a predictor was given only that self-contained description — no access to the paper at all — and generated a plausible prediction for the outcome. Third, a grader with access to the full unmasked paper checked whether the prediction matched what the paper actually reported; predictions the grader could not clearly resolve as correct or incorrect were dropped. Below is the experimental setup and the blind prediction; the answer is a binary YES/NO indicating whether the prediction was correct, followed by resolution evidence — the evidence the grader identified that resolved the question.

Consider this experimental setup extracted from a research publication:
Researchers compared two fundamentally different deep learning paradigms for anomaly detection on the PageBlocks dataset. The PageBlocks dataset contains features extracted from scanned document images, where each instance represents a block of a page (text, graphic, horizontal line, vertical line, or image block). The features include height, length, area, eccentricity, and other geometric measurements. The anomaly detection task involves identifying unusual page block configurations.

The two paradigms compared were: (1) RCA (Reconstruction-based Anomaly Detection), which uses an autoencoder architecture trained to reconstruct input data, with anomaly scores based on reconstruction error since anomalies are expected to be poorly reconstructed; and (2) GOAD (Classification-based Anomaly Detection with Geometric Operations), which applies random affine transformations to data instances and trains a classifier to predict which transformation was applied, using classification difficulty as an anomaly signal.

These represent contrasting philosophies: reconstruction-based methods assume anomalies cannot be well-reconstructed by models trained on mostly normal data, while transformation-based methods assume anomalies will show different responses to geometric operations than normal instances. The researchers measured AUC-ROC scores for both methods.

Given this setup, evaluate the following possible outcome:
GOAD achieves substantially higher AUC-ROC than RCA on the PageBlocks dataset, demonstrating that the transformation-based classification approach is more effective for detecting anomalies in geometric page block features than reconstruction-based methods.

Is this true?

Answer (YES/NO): NO